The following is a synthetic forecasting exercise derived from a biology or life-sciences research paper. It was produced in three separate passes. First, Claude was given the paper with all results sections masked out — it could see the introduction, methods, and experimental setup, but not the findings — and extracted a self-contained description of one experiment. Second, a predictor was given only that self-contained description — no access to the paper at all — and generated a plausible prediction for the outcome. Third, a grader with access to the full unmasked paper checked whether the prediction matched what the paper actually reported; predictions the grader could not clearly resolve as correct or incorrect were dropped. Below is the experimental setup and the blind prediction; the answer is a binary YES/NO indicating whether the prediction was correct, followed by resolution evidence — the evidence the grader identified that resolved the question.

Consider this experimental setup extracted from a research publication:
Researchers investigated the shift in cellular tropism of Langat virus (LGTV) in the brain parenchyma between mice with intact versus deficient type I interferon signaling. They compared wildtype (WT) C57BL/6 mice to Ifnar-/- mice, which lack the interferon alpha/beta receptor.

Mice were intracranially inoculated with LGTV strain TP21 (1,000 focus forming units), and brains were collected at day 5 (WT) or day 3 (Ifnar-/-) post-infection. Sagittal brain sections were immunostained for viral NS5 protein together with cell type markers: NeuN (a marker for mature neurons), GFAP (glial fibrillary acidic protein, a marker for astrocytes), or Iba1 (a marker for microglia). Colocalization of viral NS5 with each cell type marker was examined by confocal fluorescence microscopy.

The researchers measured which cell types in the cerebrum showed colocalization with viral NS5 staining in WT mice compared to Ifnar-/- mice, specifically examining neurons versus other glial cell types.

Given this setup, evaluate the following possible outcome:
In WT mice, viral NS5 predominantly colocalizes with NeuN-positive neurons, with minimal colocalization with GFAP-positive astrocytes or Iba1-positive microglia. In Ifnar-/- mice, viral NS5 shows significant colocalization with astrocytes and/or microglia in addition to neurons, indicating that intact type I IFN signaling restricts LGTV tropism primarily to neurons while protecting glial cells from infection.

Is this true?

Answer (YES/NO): YES